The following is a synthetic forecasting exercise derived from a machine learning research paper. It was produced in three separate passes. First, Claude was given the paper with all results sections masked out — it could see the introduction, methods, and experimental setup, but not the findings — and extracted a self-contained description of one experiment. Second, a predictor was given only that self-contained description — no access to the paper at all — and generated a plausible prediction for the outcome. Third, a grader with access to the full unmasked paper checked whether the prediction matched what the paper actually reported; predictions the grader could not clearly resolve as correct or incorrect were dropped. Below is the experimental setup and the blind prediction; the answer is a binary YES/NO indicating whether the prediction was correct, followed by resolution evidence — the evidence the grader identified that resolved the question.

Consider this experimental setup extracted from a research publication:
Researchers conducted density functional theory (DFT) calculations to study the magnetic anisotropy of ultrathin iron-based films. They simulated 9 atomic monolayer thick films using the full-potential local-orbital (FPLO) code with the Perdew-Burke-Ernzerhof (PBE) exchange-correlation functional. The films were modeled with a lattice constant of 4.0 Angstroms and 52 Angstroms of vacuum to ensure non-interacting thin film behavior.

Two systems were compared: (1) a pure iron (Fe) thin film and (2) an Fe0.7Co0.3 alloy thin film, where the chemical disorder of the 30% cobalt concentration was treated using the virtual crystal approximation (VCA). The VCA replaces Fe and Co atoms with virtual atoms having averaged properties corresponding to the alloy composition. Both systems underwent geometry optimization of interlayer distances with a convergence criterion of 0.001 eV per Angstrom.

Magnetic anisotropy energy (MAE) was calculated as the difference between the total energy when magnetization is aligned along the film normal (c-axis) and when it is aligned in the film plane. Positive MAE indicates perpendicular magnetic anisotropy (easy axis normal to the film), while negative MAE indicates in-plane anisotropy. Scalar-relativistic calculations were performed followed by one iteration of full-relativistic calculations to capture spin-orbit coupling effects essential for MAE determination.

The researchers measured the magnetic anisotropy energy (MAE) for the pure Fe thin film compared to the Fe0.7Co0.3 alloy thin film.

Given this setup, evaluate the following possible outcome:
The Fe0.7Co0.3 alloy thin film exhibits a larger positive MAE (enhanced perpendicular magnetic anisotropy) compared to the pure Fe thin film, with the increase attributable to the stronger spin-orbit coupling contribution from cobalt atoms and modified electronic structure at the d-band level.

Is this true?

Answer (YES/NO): NO